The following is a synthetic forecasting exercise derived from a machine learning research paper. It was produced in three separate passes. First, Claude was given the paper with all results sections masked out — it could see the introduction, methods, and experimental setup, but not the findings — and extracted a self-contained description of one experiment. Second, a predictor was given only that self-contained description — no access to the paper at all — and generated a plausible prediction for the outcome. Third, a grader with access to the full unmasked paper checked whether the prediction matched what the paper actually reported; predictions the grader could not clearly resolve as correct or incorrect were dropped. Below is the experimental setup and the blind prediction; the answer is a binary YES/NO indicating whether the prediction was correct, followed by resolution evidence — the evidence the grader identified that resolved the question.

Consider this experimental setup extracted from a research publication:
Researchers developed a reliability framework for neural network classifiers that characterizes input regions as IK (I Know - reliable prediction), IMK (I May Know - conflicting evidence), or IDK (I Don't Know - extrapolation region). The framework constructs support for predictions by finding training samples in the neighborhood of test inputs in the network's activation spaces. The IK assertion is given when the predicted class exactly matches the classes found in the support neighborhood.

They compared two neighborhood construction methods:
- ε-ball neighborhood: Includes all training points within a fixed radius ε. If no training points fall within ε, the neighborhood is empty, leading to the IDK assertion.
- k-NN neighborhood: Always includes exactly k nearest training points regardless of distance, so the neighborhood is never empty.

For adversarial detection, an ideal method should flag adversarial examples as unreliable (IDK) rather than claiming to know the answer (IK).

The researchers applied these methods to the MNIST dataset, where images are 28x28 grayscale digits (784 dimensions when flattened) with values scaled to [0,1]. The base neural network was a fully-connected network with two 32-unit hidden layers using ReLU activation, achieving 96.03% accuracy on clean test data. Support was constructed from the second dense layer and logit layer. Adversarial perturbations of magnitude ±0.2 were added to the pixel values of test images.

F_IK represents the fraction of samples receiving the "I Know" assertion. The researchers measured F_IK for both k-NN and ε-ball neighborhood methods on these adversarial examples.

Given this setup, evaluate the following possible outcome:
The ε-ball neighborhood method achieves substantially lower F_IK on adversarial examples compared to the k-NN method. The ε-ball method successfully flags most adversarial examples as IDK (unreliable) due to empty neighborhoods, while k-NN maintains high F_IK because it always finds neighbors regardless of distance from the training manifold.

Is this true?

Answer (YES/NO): NO